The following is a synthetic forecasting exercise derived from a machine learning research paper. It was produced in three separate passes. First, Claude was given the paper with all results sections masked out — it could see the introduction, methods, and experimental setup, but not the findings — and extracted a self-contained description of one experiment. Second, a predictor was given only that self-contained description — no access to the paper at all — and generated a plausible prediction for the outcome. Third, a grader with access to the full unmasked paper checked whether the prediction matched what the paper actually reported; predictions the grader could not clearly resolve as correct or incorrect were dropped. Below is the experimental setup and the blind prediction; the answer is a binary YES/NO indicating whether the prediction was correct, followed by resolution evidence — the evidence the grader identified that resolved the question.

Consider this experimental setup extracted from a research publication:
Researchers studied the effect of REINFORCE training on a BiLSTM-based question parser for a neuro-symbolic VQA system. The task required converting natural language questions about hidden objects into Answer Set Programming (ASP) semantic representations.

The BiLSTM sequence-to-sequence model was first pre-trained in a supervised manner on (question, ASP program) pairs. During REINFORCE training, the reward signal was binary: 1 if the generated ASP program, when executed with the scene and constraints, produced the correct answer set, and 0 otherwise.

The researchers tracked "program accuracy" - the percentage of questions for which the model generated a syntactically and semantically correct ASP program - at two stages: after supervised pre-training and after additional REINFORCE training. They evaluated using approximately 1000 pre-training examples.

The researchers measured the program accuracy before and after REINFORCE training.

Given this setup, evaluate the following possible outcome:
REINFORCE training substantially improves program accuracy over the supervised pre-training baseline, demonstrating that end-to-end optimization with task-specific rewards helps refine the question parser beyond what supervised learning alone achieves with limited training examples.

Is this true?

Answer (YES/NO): NO